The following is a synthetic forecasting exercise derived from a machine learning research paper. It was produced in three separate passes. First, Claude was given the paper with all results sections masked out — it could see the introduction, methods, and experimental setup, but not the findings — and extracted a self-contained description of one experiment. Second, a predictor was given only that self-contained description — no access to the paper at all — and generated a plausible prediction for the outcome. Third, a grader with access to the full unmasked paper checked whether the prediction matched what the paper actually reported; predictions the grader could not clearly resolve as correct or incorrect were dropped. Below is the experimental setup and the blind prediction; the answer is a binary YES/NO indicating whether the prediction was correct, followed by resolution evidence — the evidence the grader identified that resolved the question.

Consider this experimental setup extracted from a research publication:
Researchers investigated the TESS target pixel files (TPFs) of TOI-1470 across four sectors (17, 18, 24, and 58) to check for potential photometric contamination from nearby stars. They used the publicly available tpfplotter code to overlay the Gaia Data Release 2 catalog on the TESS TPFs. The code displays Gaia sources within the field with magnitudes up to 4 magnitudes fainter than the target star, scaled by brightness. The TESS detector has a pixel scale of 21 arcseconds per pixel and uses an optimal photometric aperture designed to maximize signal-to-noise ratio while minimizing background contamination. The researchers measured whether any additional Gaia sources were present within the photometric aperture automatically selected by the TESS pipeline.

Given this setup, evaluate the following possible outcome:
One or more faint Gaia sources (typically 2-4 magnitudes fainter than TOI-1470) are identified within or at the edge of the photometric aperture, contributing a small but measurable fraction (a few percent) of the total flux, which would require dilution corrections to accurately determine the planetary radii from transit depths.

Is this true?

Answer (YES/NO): NO